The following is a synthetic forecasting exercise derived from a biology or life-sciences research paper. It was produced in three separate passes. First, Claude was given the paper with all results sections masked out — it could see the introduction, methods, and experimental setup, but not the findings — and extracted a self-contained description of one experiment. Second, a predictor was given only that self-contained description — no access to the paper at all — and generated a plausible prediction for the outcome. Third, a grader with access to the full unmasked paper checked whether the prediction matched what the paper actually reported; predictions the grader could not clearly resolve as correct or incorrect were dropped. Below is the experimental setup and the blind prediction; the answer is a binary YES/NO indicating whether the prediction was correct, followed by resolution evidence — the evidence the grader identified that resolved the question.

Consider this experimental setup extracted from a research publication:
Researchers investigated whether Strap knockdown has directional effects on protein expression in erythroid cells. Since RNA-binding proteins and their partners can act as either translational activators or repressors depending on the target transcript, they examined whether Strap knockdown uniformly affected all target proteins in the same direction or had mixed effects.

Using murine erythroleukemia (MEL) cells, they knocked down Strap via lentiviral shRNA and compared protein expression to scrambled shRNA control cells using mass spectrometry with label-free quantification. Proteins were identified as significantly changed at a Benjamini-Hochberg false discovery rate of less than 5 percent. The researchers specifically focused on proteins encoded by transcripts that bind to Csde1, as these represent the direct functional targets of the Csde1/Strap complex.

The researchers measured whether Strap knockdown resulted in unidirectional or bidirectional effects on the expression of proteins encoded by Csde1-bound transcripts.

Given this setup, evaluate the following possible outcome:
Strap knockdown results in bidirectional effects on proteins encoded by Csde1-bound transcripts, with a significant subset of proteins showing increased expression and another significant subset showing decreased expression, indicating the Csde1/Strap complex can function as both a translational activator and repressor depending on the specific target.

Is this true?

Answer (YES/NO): YES